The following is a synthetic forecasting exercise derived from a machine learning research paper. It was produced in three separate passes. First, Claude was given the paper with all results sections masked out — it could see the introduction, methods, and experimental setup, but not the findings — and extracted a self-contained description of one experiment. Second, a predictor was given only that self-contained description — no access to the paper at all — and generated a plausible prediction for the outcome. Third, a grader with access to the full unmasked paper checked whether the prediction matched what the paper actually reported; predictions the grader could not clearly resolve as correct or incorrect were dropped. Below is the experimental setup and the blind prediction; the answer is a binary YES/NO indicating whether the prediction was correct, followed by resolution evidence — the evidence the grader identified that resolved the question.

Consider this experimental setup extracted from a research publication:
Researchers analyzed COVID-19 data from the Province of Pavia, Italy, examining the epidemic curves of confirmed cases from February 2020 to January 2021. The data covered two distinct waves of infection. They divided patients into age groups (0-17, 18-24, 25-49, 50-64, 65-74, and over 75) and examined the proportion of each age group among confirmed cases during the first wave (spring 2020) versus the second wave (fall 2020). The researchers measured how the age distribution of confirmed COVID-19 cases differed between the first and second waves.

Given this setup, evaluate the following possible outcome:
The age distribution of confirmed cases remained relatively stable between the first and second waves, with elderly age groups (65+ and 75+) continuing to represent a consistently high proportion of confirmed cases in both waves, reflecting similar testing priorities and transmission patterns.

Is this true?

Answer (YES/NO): NO